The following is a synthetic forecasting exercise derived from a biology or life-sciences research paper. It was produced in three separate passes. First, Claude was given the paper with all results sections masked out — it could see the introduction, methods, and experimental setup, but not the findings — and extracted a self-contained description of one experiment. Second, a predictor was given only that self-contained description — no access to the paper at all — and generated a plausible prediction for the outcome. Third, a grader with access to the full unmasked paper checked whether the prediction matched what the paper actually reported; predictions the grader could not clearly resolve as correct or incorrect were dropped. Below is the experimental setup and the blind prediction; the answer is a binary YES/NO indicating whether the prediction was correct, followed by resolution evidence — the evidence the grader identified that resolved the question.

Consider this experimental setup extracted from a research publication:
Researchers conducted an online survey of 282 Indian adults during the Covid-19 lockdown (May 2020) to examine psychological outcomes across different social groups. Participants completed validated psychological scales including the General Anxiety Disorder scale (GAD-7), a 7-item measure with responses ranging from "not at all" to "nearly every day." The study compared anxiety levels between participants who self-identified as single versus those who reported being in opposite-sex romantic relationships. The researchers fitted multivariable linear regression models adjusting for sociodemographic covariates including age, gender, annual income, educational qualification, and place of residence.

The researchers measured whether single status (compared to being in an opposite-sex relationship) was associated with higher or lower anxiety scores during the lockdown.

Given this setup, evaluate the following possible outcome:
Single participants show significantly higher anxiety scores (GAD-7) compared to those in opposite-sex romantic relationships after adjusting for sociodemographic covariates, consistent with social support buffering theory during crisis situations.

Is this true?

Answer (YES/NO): NO